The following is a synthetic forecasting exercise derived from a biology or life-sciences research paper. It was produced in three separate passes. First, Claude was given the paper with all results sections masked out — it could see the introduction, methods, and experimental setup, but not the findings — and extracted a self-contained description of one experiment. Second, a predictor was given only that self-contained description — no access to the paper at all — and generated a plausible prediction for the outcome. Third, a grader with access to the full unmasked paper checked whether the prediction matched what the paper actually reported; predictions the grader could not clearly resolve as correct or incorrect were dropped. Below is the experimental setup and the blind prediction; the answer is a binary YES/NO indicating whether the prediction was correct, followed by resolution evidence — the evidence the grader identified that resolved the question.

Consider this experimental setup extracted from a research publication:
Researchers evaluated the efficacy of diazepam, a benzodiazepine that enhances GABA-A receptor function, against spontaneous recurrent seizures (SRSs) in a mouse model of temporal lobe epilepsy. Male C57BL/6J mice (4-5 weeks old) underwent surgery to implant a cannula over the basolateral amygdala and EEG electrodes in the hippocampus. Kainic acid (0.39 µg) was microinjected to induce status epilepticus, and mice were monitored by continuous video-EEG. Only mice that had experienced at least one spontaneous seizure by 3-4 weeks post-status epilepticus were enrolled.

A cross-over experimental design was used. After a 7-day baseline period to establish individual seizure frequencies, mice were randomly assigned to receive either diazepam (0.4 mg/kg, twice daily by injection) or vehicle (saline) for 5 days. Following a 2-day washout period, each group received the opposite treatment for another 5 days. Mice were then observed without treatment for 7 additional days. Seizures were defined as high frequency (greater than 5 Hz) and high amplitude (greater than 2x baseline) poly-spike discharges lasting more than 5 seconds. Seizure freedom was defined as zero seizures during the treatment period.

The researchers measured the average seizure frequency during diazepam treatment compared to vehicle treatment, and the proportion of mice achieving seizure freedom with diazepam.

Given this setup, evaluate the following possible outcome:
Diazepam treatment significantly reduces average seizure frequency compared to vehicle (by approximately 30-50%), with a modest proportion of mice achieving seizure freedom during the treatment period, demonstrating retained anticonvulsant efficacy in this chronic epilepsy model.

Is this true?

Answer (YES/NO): NO